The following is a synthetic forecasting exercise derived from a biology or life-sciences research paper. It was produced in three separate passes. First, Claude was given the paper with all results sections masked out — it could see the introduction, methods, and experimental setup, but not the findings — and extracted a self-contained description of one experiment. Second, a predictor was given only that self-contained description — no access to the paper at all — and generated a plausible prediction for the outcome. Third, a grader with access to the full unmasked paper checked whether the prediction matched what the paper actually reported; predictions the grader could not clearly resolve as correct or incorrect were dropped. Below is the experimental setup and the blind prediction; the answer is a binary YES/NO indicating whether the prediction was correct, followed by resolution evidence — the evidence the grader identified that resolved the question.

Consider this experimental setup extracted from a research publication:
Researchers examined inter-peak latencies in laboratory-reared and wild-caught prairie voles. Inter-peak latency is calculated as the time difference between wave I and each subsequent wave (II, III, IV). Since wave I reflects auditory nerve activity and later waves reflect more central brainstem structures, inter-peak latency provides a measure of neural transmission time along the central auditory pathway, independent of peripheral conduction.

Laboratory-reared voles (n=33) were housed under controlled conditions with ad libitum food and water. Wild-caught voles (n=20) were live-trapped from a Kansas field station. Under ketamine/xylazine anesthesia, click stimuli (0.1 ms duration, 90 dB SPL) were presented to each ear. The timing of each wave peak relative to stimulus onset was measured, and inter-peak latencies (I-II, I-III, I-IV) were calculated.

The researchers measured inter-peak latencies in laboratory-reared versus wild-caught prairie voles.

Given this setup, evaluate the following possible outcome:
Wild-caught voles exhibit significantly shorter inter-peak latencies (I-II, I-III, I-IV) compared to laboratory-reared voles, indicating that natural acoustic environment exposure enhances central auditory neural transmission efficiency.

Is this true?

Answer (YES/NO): NO